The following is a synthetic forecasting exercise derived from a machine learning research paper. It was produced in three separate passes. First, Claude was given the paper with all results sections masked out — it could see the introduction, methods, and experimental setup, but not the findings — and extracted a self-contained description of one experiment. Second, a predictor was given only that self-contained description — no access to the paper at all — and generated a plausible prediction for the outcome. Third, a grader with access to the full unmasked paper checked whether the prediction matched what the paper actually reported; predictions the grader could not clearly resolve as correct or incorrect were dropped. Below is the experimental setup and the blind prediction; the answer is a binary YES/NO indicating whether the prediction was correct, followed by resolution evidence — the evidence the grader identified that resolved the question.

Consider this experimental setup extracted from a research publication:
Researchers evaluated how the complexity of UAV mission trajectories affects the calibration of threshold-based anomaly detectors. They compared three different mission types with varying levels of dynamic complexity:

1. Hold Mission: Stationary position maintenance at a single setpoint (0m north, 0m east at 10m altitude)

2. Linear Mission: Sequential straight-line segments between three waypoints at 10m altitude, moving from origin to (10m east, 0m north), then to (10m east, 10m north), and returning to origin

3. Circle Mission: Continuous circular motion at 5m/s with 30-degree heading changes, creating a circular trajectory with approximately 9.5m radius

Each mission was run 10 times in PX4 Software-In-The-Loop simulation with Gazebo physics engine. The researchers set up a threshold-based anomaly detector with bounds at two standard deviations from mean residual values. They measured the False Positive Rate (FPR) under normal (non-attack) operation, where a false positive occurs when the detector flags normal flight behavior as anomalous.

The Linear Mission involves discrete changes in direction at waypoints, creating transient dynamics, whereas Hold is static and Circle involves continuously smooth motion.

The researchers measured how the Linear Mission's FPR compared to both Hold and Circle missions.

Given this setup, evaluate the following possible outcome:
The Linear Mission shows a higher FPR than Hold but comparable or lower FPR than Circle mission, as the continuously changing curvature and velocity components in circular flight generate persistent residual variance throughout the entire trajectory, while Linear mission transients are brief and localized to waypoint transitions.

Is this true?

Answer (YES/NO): NO